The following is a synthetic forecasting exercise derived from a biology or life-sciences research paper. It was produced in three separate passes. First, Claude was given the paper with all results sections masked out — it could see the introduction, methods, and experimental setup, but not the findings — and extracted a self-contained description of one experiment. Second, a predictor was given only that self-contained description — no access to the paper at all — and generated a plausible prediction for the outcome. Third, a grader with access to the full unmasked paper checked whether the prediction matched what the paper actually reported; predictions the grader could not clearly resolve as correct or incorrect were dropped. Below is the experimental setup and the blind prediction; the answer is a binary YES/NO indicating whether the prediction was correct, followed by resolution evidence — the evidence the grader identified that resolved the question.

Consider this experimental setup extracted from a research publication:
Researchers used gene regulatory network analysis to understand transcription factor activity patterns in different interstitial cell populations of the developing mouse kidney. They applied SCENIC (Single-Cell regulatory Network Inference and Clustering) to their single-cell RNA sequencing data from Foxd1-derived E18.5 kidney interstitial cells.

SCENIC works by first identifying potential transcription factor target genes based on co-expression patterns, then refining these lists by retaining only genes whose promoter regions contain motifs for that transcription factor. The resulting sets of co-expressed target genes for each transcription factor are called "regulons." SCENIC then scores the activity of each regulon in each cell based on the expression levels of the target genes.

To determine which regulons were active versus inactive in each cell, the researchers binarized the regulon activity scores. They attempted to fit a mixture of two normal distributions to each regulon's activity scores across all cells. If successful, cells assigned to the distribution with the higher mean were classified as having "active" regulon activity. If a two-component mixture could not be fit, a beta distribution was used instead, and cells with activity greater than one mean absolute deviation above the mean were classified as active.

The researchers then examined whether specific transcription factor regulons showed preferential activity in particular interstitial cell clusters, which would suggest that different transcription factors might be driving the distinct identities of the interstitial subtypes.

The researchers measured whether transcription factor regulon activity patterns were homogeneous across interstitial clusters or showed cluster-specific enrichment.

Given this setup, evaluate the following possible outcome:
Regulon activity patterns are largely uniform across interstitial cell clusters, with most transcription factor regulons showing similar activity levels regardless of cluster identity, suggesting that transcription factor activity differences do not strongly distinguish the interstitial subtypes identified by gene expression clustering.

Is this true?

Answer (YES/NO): NO